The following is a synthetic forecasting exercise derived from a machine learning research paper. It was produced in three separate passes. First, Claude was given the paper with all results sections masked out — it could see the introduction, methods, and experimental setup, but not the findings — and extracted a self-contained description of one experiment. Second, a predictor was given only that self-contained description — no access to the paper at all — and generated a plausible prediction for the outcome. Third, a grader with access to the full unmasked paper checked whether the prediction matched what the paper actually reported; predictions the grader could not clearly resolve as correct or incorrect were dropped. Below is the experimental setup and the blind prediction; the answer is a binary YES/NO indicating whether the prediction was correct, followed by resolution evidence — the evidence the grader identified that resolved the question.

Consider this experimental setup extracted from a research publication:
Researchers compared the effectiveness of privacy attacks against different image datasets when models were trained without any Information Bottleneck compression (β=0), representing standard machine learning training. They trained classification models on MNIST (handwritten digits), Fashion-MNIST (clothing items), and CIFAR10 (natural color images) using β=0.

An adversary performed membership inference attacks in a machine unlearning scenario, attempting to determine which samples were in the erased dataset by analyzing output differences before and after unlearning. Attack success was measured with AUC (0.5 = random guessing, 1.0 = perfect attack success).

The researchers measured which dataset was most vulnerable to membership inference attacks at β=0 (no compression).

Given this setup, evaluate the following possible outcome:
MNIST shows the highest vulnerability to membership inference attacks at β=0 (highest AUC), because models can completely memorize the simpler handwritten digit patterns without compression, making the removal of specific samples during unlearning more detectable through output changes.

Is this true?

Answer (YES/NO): NO